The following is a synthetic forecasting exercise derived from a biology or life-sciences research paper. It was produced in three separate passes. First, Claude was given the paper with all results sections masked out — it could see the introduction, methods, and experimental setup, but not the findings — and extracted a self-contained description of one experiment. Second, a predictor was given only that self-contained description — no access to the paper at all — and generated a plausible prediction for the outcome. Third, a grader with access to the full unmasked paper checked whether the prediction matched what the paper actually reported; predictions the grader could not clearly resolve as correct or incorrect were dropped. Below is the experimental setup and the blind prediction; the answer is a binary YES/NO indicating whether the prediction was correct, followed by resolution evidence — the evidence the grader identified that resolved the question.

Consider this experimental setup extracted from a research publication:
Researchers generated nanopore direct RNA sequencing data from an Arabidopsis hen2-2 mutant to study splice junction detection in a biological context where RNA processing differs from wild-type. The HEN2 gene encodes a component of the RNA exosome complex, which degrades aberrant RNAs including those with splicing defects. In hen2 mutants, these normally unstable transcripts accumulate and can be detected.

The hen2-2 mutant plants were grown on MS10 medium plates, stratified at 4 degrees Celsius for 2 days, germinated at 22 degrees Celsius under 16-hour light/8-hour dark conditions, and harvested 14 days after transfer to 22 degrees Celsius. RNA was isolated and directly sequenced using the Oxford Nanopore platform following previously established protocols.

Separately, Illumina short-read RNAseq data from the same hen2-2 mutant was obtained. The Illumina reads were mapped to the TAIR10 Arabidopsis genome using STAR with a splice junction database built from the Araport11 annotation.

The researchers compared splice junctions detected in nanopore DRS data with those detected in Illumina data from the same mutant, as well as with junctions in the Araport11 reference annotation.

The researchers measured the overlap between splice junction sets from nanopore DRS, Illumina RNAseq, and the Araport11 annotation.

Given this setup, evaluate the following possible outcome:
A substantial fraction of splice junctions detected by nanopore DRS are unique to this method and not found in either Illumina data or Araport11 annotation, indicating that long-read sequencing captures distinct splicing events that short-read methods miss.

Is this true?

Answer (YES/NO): NO